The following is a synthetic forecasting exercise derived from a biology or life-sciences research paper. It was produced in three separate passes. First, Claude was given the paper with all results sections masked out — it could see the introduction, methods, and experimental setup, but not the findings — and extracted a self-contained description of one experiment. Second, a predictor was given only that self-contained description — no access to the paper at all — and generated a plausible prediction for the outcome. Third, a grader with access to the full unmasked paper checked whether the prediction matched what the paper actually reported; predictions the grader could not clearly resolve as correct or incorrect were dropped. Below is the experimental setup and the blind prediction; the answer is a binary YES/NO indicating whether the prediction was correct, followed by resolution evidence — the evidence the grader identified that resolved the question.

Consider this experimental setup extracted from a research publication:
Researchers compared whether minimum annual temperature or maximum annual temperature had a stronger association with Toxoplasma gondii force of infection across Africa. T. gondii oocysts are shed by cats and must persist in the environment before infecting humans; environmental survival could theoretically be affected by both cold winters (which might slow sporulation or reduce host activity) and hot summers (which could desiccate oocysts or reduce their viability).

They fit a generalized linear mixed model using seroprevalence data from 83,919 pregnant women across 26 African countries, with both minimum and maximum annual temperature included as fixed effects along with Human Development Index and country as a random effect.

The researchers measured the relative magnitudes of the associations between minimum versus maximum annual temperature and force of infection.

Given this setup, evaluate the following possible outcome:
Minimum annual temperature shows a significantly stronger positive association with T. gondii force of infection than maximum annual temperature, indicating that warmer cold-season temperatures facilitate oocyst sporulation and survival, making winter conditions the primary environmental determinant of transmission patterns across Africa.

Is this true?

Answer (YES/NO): NO